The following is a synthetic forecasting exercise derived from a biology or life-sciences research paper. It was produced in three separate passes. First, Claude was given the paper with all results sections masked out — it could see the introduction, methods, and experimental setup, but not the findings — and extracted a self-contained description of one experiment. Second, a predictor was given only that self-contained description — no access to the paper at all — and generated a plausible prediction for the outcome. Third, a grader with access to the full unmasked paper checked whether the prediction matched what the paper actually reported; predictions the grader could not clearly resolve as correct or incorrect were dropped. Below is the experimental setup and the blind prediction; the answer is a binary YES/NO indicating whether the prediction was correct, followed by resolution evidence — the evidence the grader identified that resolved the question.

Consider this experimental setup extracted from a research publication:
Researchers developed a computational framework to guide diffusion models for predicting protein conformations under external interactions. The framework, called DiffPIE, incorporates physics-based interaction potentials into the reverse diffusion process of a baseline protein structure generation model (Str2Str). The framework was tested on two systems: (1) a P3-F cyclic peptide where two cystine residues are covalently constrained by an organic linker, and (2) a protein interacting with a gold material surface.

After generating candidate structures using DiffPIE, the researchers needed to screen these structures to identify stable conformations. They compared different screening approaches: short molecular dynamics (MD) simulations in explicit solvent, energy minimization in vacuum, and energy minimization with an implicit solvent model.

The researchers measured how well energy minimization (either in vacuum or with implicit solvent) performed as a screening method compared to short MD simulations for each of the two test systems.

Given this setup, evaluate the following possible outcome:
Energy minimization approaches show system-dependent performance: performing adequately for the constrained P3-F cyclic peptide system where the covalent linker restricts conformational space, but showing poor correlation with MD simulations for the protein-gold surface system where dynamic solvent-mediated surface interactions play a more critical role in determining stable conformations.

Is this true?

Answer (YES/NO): YES